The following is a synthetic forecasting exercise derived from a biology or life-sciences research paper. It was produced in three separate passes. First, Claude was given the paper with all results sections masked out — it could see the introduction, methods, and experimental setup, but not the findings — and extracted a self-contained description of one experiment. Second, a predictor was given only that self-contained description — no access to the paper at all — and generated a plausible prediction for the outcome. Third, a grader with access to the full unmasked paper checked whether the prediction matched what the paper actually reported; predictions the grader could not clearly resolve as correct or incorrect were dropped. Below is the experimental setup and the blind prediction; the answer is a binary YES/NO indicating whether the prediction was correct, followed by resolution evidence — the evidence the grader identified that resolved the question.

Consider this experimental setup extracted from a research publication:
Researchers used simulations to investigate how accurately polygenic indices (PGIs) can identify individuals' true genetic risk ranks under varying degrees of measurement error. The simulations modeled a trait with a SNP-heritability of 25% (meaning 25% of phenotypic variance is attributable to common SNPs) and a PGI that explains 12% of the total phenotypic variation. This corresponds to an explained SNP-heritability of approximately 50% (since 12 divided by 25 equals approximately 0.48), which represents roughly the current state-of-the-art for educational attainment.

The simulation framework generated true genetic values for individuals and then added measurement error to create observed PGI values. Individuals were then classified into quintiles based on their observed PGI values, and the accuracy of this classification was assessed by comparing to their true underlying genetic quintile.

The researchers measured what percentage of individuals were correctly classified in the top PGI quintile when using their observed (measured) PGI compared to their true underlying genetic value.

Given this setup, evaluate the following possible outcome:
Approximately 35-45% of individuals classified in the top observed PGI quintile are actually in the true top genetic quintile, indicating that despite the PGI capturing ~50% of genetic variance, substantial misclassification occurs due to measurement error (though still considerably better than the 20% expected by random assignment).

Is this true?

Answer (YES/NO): NO